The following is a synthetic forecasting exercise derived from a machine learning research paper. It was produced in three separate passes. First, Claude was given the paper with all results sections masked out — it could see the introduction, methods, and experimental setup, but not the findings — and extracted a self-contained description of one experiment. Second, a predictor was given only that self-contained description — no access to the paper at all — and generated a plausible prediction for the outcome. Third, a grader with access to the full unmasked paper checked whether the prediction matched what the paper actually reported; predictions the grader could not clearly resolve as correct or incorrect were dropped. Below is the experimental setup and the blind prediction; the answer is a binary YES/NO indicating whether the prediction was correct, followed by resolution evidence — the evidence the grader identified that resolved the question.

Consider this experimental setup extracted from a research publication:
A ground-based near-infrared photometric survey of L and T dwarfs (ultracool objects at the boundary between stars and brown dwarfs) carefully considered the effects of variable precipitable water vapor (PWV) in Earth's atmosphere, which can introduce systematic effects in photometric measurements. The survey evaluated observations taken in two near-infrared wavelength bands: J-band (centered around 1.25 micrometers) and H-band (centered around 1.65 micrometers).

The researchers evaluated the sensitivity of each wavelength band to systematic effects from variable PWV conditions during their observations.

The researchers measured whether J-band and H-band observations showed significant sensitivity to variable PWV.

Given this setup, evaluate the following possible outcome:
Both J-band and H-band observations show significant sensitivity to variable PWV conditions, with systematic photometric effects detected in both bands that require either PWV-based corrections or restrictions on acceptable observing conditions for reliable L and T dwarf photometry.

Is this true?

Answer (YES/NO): NO